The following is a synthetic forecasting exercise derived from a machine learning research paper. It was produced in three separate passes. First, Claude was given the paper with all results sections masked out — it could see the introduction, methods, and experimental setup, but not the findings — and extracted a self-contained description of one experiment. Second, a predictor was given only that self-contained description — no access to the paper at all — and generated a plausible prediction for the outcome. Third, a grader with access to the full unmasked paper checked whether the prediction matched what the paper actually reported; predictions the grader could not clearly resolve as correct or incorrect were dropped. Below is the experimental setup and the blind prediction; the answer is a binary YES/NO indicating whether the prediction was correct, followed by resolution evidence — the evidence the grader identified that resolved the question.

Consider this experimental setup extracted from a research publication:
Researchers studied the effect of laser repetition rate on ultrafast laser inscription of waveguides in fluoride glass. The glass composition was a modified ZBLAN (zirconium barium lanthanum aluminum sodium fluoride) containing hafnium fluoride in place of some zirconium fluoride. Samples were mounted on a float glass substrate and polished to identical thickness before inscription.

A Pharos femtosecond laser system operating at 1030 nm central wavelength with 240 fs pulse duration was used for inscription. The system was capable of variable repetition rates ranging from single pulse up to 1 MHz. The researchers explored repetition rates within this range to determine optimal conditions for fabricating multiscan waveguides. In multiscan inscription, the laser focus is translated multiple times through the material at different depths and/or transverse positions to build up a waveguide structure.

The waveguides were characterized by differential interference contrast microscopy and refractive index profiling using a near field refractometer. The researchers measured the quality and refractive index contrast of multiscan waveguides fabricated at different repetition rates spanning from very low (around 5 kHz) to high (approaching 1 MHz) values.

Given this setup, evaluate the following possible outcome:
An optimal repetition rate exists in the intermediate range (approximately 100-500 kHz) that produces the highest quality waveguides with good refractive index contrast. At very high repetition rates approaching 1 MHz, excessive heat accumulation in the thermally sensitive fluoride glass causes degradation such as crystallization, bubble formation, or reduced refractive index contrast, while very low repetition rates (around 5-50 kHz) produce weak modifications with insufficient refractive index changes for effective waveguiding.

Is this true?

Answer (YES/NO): NO